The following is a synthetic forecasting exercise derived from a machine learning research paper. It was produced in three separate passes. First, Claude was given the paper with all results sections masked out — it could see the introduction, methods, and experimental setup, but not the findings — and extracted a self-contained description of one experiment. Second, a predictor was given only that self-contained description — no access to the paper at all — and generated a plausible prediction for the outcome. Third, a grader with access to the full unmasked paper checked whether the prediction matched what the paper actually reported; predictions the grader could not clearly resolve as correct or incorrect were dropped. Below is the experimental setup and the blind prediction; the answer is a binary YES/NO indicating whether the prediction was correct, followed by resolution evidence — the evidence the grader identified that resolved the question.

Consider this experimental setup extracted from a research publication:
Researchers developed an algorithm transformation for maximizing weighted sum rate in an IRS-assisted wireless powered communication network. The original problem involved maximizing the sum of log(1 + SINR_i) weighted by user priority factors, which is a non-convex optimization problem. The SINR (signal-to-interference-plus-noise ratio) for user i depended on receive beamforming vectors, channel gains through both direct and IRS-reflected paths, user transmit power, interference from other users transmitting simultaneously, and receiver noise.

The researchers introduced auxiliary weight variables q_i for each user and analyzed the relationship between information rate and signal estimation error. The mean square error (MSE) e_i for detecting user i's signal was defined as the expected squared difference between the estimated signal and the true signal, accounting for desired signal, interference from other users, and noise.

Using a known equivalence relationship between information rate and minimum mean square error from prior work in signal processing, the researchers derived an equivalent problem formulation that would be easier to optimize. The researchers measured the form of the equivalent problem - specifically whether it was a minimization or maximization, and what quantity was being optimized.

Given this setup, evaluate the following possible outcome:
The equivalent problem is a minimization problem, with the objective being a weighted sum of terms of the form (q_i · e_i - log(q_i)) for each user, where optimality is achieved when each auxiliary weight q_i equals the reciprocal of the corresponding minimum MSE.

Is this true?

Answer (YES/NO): YES